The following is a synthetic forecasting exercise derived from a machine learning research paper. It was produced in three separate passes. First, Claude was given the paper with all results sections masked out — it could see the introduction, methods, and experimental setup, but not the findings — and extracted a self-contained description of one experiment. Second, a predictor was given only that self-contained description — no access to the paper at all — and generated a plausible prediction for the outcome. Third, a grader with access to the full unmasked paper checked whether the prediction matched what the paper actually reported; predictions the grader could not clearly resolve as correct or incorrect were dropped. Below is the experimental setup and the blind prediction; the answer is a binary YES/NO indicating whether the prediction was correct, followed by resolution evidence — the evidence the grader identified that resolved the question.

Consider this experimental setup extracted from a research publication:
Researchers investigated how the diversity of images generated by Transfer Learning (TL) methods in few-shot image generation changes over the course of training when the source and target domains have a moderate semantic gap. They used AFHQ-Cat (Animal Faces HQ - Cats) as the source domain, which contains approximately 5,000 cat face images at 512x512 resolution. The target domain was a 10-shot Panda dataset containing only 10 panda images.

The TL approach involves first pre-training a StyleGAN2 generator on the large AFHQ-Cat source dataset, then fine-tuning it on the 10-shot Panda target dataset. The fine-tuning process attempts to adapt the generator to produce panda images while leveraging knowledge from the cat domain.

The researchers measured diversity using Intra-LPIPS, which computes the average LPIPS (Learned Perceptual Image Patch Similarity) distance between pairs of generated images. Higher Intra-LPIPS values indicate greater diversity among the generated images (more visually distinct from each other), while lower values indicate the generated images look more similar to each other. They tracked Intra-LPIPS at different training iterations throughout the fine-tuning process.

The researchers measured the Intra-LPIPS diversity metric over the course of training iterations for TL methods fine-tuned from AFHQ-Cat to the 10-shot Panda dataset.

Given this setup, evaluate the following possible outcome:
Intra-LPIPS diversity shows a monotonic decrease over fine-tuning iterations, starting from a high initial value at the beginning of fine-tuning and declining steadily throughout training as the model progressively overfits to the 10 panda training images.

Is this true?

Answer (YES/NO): YES